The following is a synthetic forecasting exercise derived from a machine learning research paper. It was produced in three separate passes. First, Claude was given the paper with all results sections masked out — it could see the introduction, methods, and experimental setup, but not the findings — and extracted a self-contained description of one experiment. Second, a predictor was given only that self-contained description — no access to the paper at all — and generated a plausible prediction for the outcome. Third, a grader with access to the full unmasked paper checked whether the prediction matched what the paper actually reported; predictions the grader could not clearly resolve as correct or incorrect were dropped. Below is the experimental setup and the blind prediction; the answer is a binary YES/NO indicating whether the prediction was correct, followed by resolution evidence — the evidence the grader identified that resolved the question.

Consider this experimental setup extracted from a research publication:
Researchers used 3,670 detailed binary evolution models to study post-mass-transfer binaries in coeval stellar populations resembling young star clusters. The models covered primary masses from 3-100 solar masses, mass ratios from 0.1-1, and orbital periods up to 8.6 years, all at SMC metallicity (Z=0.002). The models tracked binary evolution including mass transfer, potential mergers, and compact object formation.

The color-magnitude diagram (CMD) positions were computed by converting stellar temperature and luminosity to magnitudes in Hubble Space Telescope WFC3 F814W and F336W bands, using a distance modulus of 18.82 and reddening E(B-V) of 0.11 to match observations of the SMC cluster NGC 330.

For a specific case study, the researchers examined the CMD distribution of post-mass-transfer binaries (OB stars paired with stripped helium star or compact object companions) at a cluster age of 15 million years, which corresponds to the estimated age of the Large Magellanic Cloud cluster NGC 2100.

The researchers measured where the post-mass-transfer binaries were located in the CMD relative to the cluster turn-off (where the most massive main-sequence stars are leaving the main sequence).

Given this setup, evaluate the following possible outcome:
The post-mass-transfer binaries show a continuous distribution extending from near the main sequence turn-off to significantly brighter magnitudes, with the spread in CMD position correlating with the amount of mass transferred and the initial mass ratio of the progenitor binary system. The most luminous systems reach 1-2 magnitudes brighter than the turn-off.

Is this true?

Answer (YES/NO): NO